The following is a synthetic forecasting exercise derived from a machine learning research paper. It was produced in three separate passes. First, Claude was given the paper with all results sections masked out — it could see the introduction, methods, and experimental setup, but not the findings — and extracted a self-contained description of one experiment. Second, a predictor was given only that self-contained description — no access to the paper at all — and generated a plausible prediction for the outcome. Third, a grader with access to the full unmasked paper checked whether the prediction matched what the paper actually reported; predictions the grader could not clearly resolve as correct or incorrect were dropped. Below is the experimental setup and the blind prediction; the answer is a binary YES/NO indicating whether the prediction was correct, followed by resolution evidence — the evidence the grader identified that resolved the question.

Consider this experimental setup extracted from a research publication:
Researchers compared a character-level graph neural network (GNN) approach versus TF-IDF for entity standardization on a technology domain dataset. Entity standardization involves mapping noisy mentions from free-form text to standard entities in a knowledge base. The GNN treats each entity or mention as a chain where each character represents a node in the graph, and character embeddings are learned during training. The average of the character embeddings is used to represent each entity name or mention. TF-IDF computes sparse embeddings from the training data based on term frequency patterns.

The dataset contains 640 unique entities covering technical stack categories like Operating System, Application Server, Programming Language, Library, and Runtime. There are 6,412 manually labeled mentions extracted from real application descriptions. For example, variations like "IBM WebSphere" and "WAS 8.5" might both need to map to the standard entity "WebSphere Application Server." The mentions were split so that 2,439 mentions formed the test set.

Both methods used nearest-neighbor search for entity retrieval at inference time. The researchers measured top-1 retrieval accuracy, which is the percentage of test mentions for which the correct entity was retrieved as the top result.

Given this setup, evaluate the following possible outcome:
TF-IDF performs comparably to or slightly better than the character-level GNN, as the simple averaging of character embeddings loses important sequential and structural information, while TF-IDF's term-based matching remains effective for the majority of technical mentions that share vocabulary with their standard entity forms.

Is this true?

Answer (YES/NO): YES